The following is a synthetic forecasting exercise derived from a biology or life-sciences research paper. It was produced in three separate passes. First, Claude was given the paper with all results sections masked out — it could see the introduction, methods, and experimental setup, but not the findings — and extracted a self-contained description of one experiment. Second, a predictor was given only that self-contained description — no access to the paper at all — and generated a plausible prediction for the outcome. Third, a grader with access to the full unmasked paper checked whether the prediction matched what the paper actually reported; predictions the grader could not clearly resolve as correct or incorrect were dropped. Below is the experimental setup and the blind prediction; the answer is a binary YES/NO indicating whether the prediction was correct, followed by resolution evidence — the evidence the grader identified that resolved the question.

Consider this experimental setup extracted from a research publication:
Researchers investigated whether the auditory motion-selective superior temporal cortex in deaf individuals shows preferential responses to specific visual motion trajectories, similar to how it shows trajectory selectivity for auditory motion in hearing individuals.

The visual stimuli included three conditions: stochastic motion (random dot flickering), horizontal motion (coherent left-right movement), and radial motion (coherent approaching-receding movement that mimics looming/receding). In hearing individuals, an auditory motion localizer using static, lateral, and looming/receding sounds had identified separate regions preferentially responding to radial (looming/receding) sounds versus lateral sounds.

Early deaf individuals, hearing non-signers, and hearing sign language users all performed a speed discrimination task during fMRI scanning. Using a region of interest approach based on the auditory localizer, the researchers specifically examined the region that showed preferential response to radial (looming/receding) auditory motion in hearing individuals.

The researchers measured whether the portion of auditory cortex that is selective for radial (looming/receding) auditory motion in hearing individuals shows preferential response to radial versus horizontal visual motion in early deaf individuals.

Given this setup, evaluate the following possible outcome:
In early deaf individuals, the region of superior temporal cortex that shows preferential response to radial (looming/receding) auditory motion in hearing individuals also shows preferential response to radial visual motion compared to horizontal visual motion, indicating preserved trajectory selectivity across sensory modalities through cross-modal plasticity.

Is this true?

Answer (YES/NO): YES